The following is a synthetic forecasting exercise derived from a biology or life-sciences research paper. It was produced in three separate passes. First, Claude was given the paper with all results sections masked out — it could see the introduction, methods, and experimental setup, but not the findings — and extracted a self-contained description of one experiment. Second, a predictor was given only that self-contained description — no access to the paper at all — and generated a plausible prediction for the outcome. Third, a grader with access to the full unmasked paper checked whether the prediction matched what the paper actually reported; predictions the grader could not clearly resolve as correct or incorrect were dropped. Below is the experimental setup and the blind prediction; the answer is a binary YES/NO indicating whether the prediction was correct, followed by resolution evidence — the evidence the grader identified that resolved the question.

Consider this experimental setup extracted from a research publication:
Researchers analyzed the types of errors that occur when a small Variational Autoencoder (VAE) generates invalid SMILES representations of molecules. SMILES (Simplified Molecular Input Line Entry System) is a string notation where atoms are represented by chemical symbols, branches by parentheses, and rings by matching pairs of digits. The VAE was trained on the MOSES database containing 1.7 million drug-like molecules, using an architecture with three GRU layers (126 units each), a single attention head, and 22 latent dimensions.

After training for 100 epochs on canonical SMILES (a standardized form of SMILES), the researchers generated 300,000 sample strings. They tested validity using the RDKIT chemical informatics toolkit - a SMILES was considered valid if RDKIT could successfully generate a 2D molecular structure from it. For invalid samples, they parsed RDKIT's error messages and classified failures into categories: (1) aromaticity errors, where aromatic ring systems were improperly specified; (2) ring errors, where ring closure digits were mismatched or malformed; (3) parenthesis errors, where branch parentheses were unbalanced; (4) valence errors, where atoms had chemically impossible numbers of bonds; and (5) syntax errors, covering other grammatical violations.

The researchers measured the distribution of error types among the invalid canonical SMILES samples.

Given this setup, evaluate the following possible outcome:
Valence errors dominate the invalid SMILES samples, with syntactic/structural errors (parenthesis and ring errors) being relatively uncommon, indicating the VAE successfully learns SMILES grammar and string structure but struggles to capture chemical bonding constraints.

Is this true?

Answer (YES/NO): NO